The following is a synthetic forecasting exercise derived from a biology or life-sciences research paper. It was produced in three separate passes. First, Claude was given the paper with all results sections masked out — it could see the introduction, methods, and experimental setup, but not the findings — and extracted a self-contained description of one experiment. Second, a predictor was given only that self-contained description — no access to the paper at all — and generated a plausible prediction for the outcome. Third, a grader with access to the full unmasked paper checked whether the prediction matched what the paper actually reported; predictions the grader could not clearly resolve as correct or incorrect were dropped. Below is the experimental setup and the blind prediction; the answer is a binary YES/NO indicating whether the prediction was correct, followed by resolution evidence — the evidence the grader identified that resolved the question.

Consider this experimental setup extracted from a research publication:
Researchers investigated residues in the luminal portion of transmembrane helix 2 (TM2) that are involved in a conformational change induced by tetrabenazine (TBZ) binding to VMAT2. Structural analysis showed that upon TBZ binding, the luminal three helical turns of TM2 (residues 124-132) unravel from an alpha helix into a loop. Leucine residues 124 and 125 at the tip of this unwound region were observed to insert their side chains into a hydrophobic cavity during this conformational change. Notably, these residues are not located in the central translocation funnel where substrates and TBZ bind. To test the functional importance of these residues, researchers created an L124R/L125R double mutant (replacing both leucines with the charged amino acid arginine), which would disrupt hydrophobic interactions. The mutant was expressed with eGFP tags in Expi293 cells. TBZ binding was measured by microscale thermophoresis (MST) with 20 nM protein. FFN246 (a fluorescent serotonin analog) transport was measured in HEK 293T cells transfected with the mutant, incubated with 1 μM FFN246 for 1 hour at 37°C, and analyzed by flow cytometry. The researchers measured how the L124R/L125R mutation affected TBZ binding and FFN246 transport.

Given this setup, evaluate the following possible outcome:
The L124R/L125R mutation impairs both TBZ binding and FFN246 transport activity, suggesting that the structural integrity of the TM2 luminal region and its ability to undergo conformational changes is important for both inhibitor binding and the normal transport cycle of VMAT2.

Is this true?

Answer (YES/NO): YES